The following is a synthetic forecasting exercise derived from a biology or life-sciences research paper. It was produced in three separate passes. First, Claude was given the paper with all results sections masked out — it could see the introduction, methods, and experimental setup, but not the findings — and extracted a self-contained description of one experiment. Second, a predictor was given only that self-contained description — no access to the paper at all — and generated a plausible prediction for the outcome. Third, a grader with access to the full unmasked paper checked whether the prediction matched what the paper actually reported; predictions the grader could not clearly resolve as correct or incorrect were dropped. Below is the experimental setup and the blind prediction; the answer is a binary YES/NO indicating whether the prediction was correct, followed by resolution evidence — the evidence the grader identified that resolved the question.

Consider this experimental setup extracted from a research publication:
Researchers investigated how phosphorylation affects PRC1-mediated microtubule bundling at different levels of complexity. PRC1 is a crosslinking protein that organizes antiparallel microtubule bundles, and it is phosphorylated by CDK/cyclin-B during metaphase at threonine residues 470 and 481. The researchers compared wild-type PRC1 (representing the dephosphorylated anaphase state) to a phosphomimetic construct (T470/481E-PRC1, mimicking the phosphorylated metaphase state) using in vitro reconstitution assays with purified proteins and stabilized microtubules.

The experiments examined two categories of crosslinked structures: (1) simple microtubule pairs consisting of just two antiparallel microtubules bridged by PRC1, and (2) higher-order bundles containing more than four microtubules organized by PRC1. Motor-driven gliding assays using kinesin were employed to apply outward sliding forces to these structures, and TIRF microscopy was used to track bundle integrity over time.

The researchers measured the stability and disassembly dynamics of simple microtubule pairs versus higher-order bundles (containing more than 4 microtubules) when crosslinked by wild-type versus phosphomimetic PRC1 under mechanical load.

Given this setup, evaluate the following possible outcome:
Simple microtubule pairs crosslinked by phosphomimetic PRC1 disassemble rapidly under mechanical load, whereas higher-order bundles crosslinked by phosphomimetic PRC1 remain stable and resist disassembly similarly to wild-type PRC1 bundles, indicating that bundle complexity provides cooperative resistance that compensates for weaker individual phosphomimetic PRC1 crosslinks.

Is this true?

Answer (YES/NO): NO